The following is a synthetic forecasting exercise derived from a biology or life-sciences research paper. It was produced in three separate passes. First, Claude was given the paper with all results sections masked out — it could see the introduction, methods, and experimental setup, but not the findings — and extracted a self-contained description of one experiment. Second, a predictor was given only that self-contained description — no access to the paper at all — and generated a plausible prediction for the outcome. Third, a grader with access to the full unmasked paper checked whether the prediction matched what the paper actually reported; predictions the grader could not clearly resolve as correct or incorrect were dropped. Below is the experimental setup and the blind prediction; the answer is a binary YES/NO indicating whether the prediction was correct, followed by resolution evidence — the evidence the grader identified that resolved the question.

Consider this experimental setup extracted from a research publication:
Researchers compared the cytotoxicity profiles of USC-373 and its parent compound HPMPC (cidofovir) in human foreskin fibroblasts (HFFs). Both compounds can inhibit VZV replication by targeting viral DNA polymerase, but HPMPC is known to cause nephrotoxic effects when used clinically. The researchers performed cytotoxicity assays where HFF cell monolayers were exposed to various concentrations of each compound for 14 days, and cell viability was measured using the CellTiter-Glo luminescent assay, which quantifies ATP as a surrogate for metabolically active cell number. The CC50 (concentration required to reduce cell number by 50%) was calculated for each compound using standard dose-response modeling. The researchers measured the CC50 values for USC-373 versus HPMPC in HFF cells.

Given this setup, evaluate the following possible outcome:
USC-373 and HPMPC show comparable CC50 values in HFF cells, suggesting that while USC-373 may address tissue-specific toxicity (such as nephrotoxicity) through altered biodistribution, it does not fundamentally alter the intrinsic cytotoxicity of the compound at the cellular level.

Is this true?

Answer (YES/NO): NO